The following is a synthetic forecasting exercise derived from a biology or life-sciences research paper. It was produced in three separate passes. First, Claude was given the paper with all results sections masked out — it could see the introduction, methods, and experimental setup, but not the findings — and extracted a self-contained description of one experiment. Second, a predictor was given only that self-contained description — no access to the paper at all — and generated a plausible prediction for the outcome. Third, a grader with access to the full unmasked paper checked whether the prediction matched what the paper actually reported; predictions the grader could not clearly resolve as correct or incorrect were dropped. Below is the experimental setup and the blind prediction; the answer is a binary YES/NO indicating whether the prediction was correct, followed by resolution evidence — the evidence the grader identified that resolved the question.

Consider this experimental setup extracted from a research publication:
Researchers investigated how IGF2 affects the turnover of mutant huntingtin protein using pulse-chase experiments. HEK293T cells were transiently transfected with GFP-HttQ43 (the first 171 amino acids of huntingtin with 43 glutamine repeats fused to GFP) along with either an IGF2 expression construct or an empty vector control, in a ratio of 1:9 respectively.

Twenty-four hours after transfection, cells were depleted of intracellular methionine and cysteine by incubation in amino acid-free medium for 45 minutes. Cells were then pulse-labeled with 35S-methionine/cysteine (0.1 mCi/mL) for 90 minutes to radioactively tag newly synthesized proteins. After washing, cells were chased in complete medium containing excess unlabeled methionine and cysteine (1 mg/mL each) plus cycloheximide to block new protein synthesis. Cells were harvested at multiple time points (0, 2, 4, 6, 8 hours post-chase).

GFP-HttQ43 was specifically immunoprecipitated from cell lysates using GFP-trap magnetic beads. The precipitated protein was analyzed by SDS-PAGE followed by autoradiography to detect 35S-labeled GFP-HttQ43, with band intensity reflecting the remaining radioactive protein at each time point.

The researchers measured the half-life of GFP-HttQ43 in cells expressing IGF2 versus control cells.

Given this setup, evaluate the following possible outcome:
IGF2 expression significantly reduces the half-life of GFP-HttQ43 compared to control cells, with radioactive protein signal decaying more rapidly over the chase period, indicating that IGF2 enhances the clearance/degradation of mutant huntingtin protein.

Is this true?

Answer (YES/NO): YES